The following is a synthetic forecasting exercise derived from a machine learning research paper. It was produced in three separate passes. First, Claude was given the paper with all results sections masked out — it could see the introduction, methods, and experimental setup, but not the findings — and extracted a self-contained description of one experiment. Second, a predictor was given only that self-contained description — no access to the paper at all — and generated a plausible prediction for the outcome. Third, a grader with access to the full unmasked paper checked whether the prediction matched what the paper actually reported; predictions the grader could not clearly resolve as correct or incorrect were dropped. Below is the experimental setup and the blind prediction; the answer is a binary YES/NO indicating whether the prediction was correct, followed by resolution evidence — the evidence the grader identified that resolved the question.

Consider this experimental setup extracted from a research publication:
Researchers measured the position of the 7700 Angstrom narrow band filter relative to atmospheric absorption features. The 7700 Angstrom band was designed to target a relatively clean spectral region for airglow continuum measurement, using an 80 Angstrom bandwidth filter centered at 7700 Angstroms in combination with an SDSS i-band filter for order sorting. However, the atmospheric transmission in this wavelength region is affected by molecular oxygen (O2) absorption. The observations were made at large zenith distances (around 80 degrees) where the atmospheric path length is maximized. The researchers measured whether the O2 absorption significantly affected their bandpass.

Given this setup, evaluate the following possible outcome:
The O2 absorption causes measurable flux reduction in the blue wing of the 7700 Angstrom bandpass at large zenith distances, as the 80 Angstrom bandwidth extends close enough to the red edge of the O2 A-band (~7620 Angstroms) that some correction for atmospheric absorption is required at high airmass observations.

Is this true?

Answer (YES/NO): NO